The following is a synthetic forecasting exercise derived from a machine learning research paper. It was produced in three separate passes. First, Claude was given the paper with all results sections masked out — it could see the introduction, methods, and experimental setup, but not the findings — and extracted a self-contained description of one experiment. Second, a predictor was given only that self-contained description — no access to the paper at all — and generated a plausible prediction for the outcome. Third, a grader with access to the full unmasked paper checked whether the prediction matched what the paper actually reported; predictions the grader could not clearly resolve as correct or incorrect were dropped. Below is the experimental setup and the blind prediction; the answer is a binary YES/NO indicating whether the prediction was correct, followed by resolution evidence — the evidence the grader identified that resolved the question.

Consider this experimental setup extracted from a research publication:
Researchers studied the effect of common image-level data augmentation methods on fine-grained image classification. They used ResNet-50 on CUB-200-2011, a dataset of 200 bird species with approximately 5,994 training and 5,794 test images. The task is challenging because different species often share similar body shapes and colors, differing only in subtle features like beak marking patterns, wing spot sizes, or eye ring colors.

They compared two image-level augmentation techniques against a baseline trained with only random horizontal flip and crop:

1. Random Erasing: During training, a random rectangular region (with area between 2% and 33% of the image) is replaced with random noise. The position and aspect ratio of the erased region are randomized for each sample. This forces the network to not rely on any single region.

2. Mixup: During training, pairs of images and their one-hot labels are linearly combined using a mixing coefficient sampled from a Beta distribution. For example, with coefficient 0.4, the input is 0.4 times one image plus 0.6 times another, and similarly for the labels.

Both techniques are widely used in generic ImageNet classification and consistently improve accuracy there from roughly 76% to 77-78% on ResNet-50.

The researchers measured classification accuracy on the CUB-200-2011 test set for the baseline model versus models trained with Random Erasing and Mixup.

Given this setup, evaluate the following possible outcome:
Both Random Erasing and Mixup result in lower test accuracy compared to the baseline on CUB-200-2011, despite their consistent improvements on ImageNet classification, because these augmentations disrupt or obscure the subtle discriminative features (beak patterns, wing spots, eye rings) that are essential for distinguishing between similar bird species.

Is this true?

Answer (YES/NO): NO